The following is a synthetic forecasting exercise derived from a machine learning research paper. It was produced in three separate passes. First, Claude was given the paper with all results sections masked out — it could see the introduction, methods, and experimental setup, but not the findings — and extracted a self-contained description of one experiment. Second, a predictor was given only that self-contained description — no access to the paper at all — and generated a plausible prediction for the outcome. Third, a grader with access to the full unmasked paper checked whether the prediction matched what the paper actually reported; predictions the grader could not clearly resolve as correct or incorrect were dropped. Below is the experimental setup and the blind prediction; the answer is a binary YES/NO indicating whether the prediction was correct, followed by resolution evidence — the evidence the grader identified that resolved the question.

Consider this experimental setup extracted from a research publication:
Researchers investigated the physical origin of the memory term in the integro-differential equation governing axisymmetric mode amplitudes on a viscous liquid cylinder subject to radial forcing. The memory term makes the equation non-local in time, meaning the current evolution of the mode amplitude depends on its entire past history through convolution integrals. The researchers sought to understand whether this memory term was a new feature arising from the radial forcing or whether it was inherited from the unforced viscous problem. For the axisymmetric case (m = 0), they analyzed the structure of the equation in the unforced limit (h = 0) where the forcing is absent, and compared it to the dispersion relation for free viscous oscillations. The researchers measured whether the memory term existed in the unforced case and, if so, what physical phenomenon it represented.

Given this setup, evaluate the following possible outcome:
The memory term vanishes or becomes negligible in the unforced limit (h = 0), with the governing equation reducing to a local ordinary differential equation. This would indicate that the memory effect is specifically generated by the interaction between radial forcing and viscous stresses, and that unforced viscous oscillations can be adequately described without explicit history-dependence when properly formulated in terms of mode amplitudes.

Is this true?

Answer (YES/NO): NO